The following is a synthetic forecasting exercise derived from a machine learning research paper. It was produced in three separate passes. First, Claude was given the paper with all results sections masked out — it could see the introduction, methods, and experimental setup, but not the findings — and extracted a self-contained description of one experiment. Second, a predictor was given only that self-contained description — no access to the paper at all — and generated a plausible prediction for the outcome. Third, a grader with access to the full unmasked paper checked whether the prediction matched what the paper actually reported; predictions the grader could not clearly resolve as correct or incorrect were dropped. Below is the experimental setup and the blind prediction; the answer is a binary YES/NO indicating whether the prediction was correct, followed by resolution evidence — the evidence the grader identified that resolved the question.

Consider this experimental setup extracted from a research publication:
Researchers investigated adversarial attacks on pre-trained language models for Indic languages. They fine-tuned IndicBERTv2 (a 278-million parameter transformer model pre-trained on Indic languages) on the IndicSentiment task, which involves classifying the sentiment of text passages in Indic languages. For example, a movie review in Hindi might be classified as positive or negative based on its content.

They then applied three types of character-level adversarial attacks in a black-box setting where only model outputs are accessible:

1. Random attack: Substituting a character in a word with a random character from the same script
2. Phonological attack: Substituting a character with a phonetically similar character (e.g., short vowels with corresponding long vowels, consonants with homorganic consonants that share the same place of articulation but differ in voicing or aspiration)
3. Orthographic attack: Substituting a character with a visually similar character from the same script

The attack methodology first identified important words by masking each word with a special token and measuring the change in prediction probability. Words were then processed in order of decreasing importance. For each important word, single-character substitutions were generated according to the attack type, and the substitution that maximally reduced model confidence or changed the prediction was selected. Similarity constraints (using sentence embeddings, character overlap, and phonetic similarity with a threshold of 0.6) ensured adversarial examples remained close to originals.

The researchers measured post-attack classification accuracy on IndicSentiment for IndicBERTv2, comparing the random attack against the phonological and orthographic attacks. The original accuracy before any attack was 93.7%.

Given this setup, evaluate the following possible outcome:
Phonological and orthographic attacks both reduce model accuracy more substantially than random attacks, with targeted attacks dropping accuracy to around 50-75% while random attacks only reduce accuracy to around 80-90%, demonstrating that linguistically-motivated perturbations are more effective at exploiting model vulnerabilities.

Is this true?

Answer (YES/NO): NO